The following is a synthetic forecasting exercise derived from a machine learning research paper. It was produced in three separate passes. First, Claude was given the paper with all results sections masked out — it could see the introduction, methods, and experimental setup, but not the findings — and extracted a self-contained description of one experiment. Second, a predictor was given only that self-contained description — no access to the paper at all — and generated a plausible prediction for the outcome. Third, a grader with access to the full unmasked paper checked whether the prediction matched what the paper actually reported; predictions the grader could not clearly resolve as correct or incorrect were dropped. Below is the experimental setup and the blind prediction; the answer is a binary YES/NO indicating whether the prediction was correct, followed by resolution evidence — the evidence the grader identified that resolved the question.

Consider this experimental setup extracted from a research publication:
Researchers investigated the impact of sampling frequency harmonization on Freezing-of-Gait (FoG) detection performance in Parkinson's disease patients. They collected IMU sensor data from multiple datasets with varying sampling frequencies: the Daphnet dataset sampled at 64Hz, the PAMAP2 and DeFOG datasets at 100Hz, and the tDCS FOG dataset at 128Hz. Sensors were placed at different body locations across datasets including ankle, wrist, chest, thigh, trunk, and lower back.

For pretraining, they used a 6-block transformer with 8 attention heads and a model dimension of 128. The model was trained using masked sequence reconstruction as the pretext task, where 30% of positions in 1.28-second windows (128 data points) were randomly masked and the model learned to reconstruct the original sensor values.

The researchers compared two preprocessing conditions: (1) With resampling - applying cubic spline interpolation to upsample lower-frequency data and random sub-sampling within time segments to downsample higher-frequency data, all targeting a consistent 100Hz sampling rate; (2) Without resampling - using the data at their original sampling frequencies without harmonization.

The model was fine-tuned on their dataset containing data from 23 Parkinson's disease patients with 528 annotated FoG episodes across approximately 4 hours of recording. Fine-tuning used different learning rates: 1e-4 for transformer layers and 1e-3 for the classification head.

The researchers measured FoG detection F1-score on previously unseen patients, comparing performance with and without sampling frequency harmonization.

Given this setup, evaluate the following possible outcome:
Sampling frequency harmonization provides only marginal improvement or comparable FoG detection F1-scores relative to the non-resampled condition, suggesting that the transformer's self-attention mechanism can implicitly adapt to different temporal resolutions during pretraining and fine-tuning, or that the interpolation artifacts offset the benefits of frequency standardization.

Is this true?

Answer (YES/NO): NO